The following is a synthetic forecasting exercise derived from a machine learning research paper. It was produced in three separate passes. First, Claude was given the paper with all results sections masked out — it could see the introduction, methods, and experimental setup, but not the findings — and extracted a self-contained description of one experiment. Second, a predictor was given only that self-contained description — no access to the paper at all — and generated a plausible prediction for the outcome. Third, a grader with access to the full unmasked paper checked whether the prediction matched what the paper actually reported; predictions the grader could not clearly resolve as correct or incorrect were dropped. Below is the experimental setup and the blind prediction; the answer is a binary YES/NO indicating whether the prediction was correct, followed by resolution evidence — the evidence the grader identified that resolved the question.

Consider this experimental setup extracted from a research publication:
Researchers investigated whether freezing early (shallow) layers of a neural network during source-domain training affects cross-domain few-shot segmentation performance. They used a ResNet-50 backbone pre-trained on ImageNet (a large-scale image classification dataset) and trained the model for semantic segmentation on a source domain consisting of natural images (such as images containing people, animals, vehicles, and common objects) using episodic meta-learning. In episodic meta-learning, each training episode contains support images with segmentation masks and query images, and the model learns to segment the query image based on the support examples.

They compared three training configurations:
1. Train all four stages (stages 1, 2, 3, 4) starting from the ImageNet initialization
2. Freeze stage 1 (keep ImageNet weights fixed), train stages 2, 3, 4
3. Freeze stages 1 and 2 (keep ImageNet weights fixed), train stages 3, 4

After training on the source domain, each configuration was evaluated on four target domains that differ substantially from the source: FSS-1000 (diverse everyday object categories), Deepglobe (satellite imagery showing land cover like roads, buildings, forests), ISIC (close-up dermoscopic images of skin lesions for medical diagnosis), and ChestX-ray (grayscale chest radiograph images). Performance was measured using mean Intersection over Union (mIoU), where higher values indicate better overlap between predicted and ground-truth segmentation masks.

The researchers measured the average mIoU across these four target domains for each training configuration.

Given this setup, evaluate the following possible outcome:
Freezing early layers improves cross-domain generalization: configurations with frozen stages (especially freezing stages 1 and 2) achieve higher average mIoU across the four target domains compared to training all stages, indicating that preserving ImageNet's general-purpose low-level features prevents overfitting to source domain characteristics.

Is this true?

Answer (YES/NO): YES